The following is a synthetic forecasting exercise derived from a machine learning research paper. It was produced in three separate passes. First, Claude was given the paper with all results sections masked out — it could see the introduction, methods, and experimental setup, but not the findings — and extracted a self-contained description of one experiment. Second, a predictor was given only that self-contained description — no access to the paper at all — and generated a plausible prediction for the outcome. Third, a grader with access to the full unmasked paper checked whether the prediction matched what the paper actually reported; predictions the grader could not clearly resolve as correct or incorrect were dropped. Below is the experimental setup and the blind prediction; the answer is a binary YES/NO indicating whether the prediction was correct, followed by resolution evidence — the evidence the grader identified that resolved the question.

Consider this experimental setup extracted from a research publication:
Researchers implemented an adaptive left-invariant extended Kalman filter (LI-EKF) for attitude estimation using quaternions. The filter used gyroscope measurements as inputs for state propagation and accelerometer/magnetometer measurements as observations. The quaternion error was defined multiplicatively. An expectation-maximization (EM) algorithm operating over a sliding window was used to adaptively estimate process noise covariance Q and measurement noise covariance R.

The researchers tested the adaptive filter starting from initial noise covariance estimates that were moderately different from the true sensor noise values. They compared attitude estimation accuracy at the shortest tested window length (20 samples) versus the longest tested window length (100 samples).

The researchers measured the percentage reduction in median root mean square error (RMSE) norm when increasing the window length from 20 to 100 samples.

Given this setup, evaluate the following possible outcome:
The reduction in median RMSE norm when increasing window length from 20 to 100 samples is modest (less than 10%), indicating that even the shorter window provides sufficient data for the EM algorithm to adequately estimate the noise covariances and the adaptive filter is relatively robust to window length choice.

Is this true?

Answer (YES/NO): YES